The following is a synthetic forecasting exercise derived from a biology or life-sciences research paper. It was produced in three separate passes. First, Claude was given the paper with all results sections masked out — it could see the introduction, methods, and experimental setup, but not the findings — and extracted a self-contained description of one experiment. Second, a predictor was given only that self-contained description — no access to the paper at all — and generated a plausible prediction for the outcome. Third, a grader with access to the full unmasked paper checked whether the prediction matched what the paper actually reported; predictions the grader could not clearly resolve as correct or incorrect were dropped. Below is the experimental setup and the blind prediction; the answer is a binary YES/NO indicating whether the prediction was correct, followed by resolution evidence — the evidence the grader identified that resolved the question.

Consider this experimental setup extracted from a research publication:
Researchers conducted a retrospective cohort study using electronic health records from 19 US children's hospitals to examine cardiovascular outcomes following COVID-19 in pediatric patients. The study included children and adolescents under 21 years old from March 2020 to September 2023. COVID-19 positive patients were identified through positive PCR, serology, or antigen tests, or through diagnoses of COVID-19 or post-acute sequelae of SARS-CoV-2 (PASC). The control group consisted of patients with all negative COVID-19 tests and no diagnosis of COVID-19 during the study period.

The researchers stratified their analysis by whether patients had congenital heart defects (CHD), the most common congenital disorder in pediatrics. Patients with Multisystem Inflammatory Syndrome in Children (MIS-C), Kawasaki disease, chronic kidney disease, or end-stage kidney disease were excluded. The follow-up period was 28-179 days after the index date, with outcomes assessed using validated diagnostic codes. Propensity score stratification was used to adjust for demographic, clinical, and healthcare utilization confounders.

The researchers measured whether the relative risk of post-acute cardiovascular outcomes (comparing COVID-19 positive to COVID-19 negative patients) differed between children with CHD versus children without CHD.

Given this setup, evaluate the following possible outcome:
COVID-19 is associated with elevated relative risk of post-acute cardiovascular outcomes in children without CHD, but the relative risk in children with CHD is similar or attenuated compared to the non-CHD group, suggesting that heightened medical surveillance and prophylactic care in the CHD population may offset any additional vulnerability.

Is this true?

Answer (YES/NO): YES